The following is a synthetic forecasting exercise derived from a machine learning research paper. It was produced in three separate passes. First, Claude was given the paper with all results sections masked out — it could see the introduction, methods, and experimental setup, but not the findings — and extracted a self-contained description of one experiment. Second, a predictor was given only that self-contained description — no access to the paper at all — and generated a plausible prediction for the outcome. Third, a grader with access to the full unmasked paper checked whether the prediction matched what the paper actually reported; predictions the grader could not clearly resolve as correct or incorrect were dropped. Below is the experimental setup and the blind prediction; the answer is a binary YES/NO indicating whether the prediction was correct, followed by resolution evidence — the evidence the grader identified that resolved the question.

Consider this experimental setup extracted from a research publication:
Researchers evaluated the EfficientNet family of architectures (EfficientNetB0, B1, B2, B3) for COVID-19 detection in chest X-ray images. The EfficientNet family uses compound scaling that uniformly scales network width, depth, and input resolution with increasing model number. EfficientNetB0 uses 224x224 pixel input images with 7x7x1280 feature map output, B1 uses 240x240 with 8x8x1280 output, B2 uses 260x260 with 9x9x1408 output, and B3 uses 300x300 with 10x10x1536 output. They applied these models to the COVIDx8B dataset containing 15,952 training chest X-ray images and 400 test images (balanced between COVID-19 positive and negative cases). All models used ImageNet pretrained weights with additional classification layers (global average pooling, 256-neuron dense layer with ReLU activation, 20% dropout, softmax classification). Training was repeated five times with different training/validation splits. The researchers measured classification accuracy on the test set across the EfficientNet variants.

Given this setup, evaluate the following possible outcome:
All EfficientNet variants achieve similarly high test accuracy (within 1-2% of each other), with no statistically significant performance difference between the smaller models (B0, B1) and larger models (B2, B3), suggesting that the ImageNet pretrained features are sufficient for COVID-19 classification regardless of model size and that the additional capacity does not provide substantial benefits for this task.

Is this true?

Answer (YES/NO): NO